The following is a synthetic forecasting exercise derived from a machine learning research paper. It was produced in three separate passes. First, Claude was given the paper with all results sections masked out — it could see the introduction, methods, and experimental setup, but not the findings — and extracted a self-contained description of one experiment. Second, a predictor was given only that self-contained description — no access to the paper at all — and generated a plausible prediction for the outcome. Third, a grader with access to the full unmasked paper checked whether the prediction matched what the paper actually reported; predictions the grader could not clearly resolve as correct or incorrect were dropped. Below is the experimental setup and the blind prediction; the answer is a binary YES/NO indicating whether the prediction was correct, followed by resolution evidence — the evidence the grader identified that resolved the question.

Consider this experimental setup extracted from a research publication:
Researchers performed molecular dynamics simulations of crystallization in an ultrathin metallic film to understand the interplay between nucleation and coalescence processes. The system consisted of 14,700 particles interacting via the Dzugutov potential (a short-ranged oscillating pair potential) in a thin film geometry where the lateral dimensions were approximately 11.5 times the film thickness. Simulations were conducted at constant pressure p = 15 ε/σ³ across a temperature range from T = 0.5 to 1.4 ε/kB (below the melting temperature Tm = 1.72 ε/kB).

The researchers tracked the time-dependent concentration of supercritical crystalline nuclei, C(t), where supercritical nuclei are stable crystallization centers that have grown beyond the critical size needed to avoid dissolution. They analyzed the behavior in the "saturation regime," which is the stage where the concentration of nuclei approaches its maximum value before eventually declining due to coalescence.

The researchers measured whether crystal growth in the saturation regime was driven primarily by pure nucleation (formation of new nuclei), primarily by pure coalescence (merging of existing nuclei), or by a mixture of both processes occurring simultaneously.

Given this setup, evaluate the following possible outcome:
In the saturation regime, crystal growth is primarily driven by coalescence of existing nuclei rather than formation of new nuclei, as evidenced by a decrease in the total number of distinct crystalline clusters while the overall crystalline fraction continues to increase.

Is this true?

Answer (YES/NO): NO